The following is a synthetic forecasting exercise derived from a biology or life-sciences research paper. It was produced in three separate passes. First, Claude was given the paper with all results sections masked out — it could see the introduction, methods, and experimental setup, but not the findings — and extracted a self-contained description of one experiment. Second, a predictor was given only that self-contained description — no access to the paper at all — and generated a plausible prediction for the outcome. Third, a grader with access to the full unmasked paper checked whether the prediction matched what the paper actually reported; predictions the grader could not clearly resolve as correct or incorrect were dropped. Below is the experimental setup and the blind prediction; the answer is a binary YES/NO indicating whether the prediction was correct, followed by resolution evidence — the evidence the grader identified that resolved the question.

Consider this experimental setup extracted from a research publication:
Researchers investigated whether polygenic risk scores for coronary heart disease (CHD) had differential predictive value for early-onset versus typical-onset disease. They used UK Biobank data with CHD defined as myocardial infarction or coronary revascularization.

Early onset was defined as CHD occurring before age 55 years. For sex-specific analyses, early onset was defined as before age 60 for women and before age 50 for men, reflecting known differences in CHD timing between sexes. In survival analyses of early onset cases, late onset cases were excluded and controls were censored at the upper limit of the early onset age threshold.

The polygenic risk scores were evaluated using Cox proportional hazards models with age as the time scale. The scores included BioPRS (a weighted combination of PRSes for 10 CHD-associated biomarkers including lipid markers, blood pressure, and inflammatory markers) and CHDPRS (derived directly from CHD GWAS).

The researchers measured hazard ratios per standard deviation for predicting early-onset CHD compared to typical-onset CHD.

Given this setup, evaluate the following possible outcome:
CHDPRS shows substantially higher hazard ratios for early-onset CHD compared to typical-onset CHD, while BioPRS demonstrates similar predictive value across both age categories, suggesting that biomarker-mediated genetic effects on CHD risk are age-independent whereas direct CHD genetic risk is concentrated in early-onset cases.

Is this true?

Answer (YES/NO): NO